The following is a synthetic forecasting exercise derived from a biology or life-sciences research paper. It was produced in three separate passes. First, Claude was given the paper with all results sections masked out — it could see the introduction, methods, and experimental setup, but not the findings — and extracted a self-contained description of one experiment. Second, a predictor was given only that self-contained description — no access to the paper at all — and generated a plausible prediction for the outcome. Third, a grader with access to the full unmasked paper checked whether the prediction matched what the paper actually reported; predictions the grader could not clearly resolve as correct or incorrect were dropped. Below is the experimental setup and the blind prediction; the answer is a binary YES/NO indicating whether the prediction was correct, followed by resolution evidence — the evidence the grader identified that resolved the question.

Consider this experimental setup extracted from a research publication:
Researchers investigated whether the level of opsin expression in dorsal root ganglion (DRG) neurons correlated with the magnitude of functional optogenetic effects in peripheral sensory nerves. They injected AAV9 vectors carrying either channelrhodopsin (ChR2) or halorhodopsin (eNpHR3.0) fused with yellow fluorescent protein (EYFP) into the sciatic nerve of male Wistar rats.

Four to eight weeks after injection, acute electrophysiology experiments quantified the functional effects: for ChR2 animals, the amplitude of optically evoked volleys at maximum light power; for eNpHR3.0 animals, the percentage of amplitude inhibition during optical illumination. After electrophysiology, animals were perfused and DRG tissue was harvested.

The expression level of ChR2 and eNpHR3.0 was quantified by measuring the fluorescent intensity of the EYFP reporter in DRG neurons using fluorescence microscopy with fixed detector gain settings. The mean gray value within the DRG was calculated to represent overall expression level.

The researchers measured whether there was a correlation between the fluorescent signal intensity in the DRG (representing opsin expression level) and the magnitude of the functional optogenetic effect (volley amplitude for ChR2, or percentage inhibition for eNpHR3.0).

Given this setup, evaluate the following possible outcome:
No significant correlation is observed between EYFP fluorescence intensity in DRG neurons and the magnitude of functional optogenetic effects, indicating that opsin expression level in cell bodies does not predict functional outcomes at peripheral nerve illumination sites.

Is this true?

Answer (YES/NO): NO